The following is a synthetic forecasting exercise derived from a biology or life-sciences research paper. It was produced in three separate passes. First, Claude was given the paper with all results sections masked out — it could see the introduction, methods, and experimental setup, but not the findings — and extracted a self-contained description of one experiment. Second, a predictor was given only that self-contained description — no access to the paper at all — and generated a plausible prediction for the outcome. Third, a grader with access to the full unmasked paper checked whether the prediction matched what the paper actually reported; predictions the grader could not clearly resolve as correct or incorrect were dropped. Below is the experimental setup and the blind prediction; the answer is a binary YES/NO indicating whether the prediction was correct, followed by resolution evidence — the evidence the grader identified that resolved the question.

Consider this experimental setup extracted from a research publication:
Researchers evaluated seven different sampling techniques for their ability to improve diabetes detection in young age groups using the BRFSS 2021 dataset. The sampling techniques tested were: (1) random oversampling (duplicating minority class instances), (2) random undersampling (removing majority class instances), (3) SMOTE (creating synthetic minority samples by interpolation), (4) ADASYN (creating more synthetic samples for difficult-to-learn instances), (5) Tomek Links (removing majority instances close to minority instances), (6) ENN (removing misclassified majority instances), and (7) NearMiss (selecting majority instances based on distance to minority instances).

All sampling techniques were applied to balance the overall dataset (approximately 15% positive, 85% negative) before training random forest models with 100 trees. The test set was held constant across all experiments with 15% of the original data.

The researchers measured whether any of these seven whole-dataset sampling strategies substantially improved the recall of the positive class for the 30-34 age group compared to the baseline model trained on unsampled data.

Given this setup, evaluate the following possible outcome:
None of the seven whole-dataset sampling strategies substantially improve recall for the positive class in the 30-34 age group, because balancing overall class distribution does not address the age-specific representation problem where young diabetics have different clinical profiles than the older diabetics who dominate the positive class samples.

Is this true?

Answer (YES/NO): YES